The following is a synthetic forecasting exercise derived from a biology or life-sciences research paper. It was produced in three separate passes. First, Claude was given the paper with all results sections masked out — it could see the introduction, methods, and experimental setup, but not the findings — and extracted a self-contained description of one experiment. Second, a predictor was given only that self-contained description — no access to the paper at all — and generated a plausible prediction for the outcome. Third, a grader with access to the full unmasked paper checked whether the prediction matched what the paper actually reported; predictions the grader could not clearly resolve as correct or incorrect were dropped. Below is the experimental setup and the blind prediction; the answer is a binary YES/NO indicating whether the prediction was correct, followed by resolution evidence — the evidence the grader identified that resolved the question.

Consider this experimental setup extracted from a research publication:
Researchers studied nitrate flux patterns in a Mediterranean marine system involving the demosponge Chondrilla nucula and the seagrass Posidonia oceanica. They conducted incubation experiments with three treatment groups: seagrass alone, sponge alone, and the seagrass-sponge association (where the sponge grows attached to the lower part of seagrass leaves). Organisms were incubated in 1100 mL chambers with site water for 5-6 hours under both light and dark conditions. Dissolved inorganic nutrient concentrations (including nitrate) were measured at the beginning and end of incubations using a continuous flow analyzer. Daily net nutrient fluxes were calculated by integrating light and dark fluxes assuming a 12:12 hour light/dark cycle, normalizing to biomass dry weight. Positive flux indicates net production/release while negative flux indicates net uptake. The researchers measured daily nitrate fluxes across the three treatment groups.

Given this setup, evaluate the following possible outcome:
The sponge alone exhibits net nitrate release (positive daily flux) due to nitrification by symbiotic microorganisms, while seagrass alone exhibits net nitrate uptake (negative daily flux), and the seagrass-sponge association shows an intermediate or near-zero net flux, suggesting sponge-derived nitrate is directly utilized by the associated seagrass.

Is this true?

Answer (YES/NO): NO